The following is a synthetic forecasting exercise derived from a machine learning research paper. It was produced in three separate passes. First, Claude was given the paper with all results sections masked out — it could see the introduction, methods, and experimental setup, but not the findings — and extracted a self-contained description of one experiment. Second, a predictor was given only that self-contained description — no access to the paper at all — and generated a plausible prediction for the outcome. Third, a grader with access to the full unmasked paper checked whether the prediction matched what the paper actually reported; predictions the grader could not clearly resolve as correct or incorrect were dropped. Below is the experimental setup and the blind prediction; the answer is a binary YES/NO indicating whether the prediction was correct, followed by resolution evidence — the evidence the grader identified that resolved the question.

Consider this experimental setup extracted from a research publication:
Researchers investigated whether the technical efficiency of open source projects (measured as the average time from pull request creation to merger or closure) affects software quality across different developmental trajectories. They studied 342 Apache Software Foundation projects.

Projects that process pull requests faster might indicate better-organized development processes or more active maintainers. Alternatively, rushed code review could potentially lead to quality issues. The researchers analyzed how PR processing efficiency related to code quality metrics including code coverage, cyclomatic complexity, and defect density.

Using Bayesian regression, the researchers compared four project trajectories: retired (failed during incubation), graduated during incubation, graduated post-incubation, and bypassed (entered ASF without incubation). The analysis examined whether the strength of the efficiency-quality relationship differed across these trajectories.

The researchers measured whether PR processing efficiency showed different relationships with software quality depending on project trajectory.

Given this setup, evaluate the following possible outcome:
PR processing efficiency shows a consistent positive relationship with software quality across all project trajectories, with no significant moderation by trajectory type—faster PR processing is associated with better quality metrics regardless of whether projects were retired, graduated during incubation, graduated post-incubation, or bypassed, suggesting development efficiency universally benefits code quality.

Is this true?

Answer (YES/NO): NO